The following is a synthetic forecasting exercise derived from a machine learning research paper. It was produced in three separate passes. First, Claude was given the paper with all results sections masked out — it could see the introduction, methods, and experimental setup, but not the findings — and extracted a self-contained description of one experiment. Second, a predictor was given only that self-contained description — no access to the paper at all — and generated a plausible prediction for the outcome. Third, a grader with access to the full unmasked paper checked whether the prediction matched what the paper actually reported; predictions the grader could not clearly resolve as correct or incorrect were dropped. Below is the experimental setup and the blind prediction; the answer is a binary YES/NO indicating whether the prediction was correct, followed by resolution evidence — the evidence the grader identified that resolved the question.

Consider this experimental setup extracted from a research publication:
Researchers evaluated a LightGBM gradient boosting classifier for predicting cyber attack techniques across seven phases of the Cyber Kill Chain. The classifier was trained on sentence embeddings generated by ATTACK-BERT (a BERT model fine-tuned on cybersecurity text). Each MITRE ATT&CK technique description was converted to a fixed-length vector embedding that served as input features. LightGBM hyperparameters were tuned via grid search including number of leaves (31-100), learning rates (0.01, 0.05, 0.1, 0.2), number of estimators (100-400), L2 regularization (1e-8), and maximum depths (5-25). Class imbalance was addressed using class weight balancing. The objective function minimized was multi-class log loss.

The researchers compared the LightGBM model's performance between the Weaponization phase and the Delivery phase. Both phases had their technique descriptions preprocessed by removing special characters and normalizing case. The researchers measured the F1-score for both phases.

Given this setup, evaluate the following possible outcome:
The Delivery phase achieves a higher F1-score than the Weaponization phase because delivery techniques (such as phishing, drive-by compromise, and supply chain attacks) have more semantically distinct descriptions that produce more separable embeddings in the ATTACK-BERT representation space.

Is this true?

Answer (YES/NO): NO